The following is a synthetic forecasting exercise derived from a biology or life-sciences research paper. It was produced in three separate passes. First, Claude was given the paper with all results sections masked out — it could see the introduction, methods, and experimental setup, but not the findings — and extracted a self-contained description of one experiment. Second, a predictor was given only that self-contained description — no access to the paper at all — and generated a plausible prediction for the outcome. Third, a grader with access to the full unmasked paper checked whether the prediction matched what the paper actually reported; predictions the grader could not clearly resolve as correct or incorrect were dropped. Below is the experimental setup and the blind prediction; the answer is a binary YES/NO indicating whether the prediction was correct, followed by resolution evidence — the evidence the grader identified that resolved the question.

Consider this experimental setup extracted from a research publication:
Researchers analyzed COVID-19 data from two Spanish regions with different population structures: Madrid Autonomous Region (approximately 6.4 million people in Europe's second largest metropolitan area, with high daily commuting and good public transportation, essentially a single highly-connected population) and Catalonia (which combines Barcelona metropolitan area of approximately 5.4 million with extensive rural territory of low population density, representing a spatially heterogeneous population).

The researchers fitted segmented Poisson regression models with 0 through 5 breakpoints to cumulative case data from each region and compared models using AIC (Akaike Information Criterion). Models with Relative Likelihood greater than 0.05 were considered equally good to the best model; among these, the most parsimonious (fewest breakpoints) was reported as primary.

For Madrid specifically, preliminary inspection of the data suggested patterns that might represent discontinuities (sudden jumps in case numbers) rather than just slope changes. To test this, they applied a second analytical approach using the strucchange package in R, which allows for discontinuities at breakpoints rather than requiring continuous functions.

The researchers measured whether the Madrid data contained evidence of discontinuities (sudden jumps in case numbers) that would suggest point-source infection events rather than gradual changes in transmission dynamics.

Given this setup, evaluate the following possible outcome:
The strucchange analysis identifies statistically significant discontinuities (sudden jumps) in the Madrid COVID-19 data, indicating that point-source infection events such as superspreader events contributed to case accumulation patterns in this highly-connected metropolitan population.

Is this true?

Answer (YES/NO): NO